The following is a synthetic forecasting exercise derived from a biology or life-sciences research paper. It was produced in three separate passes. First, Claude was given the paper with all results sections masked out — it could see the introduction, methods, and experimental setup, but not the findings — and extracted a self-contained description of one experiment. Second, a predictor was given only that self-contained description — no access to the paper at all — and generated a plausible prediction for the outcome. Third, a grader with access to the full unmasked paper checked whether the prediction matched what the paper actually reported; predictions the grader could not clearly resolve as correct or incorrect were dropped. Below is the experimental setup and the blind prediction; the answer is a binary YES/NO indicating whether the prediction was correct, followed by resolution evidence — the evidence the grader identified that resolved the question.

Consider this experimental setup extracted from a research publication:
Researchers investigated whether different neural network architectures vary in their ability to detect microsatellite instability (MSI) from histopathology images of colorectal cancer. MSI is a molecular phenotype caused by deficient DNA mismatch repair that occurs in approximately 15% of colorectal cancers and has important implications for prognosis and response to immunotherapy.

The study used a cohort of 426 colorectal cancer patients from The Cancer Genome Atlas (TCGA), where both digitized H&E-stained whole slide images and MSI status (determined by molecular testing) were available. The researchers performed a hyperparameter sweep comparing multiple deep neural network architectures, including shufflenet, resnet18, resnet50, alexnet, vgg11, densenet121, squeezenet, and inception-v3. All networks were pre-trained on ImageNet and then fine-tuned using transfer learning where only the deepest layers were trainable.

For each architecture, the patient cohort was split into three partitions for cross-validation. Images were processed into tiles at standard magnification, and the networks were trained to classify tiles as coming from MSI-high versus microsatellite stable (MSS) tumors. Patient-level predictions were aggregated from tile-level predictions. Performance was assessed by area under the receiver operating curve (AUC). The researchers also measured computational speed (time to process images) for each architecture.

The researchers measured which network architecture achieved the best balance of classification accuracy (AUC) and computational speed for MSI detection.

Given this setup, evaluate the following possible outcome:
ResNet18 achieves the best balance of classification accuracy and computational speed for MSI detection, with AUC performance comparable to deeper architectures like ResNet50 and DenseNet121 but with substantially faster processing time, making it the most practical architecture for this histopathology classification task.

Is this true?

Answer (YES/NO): NO